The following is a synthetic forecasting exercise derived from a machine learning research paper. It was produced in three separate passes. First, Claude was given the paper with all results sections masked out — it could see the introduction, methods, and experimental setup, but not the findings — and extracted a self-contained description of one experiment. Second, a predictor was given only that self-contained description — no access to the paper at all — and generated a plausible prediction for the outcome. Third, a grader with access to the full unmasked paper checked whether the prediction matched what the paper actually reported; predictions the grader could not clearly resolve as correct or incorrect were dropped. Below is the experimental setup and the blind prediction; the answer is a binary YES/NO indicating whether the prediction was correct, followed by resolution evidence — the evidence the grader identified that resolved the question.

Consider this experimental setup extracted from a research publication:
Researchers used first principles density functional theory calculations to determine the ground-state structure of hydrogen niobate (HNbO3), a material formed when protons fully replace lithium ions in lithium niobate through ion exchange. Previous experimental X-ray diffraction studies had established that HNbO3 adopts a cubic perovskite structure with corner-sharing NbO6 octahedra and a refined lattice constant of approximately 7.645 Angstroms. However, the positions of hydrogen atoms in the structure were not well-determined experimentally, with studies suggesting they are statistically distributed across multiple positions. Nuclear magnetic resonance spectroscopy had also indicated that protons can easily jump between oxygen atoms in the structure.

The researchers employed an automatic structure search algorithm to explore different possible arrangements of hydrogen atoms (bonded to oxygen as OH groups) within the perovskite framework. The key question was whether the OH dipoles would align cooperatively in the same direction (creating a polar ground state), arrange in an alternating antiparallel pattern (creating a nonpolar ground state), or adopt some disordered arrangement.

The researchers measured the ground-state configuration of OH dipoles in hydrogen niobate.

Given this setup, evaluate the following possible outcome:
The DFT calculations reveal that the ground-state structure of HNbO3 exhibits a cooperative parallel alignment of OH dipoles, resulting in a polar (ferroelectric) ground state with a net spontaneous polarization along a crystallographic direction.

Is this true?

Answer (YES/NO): YES